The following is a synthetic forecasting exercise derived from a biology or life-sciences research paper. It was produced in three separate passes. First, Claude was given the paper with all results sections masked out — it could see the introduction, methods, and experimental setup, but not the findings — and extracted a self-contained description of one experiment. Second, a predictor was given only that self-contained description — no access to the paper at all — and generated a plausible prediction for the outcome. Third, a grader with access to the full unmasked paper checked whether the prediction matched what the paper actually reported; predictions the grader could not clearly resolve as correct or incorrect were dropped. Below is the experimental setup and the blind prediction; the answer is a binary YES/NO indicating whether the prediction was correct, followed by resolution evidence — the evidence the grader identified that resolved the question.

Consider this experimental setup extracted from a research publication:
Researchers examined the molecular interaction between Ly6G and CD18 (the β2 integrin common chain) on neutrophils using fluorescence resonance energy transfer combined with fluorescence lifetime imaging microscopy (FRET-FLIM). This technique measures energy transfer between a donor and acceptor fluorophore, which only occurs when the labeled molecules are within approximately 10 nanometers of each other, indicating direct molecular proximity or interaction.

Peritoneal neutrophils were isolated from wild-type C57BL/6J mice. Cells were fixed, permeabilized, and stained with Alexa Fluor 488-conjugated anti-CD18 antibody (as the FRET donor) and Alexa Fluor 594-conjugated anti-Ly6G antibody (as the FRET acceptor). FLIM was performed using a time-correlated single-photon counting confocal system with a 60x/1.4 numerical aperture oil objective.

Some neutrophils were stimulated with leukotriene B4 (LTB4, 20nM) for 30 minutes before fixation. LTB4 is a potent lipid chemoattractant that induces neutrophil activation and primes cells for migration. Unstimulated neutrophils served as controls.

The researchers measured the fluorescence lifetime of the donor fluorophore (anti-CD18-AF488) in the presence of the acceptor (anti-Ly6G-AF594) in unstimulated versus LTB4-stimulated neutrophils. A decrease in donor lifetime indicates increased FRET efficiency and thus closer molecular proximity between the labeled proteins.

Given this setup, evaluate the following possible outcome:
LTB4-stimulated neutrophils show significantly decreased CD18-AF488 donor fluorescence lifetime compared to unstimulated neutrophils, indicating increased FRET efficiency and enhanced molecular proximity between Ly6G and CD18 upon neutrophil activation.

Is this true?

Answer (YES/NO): YES